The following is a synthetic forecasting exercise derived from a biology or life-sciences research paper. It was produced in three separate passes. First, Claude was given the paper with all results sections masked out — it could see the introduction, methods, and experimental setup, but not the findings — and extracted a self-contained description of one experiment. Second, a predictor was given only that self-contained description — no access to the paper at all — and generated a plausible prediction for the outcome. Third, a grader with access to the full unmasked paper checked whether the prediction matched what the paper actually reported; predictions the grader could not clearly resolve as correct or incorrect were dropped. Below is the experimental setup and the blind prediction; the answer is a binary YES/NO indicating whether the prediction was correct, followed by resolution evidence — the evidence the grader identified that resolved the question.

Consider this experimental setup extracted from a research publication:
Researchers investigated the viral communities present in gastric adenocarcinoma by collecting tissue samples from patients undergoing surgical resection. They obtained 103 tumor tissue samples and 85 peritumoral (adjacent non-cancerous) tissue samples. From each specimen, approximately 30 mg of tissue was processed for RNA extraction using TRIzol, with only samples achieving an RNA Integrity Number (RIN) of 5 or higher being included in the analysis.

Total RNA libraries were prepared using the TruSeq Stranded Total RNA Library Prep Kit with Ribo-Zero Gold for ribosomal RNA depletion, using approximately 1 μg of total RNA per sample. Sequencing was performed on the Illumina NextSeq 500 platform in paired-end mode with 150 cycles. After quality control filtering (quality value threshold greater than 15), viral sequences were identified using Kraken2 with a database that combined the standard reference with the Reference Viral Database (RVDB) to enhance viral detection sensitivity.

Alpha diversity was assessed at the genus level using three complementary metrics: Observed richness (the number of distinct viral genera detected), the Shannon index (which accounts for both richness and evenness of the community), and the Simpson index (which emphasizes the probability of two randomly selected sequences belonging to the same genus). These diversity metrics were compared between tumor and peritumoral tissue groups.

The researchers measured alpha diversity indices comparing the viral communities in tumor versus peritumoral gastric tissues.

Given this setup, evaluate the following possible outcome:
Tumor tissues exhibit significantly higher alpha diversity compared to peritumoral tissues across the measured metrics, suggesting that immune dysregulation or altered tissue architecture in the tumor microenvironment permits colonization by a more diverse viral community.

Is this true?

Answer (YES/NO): NO